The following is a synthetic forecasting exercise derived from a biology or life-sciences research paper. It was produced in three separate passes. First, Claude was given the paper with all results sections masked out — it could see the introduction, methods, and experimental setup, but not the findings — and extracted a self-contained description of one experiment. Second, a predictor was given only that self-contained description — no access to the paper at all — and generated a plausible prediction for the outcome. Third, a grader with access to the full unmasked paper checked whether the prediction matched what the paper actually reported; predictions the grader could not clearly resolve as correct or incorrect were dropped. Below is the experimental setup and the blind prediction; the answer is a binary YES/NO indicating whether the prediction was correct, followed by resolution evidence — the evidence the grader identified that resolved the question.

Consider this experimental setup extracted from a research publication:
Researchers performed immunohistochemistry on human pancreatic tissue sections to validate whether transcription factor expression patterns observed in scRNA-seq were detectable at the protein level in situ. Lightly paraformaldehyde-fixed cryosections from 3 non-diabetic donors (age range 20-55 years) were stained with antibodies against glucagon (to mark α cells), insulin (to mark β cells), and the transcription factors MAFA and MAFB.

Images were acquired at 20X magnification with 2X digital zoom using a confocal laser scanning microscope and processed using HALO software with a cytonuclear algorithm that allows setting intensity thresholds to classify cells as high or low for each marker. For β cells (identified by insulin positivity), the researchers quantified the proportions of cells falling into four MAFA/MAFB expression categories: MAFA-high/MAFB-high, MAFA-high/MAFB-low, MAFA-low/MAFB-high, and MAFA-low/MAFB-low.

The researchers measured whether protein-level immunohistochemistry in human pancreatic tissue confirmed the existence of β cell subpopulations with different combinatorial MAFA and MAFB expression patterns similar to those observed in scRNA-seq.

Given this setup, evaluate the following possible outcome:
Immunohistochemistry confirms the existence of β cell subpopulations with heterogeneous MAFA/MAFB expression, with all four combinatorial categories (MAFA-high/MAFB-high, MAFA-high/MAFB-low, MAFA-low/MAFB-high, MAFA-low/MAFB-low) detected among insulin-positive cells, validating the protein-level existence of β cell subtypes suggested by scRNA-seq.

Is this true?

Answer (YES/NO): YES